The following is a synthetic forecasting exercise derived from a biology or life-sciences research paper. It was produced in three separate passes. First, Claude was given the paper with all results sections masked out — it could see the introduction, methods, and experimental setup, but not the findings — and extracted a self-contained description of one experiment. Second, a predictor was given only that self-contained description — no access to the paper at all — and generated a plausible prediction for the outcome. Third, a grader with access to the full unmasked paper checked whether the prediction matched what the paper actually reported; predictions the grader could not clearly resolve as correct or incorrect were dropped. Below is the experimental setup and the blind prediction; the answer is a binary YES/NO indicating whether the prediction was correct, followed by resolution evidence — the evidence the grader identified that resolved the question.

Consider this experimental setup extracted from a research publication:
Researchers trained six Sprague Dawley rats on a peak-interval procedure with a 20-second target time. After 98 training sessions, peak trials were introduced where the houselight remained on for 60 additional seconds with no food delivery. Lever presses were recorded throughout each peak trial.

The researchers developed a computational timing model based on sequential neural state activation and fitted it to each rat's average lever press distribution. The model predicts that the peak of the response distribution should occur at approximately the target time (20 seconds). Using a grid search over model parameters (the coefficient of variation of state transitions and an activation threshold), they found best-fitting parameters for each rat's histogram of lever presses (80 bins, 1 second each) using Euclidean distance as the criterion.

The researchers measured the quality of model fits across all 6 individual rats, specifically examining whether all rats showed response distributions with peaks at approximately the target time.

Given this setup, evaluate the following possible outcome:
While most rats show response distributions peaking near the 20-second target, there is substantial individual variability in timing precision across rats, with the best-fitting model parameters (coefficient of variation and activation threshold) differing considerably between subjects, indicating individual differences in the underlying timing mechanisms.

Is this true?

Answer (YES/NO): NO